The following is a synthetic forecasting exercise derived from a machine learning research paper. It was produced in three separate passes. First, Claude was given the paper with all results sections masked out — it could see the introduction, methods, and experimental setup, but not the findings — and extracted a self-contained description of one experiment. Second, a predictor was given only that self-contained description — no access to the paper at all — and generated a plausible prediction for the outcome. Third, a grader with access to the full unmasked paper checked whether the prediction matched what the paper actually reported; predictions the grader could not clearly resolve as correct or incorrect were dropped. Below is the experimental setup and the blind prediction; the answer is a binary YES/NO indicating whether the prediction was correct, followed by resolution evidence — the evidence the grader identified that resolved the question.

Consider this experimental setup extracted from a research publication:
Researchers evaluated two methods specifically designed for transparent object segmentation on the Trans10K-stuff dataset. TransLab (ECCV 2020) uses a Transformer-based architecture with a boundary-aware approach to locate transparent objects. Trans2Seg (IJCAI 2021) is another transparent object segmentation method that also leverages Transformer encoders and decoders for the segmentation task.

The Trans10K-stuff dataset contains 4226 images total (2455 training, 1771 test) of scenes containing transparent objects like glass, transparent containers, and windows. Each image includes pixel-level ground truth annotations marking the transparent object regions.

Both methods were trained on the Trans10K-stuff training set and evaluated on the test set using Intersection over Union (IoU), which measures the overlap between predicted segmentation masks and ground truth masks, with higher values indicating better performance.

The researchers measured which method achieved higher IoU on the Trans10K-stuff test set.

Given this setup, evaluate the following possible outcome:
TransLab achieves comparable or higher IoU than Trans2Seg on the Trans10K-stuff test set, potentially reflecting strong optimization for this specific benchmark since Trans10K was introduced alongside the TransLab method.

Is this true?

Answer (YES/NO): YES